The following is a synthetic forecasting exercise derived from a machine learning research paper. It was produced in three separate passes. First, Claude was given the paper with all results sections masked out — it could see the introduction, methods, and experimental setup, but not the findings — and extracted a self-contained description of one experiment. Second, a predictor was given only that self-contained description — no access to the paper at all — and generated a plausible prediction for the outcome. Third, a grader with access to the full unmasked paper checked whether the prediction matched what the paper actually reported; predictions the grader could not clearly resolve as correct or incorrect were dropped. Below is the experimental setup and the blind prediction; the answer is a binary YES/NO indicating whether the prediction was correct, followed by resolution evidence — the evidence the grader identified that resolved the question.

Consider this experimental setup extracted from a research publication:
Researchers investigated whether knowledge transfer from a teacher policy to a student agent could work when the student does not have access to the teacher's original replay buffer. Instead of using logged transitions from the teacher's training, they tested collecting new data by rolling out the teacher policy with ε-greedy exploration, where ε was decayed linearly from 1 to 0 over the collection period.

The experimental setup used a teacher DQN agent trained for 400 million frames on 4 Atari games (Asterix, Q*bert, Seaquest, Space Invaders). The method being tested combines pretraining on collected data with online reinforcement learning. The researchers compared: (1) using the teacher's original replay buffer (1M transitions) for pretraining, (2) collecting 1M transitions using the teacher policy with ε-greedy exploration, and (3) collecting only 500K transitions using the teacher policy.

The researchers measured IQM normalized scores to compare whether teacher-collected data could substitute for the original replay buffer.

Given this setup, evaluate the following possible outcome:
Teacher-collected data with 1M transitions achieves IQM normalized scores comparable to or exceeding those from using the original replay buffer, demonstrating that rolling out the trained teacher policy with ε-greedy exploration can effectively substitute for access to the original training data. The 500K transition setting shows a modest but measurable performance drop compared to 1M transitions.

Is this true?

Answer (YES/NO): NO